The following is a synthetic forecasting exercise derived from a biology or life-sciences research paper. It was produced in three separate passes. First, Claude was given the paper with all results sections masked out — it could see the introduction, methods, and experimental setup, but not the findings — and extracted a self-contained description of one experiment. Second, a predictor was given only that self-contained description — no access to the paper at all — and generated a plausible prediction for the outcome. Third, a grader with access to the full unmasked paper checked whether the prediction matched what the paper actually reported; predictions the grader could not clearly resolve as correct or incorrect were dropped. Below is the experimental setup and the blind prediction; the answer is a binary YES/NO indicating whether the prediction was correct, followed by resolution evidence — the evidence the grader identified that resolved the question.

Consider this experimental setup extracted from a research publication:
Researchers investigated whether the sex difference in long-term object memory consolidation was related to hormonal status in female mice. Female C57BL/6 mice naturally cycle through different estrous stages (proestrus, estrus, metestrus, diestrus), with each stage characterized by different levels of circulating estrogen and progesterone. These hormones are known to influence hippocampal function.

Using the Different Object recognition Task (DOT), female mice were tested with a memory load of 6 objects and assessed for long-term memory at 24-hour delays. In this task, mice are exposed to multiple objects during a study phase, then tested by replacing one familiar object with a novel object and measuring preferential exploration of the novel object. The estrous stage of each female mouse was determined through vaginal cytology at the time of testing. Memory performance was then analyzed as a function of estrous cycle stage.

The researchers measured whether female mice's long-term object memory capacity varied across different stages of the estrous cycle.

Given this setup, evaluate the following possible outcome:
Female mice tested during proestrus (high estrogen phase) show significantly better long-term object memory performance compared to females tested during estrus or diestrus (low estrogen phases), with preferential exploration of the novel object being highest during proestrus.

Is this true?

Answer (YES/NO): NO